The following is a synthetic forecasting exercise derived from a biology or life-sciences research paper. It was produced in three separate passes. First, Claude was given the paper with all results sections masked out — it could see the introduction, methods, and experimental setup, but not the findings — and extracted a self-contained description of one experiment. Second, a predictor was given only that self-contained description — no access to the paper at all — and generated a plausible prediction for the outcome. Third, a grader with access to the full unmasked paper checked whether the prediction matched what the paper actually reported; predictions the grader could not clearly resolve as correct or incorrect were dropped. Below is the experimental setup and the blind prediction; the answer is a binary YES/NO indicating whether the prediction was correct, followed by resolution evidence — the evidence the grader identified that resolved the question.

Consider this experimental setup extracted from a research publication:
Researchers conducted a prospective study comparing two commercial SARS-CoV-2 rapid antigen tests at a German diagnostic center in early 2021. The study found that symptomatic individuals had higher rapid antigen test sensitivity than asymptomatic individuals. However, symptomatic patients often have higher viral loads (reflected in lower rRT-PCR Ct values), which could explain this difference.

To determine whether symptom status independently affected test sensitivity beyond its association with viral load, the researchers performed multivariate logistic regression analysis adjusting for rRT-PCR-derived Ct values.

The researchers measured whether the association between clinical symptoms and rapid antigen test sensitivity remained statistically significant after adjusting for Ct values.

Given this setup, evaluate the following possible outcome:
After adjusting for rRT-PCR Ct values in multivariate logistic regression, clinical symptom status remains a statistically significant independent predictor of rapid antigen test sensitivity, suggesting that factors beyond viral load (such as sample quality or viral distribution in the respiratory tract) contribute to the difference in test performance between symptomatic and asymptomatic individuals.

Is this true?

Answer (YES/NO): YES